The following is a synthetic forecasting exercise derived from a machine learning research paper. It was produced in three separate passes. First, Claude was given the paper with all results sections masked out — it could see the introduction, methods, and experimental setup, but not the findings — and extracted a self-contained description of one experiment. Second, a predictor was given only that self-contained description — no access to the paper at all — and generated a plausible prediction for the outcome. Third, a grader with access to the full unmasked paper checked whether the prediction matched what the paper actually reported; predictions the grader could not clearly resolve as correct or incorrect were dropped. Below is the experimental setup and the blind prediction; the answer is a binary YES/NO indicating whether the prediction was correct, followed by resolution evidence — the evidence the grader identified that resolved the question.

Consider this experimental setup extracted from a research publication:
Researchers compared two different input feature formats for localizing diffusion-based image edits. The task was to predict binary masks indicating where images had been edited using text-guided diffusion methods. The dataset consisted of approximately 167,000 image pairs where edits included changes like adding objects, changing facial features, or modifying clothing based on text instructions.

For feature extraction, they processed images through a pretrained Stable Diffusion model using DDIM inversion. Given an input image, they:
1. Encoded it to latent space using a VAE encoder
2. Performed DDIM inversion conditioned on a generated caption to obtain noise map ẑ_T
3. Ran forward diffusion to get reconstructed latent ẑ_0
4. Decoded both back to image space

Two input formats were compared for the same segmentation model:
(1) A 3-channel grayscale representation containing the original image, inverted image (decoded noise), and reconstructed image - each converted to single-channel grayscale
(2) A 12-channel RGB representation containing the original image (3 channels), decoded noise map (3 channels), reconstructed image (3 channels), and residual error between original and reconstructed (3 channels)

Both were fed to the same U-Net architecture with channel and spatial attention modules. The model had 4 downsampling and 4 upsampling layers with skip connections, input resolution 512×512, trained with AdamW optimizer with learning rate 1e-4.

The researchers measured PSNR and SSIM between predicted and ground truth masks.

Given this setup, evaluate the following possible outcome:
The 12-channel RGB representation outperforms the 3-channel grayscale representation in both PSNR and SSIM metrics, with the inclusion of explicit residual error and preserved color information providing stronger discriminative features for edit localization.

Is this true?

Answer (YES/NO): NO